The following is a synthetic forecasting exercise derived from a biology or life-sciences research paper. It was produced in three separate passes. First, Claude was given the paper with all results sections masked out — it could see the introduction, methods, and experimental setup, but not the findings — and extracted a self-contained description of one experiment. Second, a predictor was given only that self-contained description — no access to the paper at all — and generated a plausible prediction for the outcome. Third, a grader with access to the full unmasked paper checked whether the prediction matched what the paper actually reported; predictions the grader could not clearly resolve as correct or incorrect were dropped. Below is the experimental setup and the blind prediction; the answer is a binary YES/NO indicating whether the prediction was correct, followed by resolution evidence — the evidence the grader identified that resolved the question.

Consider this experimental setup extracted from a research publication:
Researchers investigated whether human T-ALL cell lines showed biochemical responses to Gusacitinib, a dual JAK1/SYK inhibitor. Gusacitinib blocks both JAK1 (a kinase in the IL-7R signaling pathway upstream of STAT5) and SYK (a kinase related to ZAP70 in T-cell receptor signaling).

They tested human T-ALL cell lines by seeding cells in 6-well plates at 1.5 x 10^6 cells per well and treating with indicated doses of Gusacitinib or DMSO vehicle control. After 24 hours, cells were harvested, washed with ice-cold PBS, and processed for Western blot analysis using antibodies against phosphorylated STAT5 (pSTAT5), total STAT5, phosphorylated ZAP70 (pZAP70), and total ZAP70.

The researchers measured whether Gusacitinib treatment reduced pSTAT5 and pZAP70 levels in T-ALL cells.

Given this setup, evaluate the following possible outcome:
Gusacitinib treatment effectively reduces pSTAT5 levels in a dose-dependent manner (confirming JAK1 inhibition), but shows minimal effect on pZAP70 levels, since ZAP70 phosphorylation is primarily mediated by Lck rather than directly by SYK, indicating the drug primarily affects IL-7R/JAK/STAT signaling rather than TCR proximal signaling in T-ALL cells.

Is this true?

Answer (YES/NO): NO